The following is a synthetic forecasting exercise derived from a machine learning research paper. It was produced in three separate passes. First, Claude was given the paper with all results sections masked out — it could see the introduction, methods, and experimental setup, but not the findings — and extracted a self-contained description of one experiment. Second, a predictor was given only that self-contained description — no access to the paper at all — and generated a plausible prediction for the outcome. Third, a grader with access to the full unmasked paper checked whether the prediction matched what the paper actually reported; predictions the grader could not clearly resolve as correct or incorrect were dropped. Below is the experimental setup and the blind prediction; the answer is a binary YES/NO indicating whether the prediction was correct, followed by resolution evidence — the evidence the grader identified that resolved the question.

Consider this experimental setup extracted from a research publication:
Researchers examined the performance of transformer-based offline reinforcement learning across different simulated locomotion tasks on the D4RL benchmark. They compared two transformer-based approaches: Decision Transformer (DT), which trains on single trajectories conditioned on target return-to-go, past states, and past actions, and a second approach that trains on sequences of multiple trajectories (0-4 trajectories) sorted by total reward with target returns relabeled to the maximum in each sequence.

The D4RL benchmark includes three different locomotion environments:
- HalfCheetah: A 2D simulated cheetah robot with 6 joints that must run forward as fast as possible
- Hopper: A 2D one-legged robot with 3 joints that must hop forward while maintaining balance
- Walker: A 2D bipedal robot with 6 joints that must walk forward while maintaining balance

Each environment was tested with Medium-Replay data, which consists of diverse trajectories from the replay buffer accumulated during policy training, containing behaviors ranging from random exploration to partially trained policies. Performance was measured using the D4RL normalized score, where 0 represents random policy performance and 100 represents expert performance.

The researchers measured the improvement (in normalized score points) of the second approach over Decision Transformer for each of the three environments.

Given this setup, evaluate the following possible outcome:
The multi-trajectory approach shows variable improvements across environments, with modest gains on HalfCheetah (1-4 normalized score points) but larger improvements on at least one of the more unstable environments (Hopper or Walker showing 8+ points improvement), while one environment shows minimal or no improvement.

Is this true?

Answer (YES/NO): NO